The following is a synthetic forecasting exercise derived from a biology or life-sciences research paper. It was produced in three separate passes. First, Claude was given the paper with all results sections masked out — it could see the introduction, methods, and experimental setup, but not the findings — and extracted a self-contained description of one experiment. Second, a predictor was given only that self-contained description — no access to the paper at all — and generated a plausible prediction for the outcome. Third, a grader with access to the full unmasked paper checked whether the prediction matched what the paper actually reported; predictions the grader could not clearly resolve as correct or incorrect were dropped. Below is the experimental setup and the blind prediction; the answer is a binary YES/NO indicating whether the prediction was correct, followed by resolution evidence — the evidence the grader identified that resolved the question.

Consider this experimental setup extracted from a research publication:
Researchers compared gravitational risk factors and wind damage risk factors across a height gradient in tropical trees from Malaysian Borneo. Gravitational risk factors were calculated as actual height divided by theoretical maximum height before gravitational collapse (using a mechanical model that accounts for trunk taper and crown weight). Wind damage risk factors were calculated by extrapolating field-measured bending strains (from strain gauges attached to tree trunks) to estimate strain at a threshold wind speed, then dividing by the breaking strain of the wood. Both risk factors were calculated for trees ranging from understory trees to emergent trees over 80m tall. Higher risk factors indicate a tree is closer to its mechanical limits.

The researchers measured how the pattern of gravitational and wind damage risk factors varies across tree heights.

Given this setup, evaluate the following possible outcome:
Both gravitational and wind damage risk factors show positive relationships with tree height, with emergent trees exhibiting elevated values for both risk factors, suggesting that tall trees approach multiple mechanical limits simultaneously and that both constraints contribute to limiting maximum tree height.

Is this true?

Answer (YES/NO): NO